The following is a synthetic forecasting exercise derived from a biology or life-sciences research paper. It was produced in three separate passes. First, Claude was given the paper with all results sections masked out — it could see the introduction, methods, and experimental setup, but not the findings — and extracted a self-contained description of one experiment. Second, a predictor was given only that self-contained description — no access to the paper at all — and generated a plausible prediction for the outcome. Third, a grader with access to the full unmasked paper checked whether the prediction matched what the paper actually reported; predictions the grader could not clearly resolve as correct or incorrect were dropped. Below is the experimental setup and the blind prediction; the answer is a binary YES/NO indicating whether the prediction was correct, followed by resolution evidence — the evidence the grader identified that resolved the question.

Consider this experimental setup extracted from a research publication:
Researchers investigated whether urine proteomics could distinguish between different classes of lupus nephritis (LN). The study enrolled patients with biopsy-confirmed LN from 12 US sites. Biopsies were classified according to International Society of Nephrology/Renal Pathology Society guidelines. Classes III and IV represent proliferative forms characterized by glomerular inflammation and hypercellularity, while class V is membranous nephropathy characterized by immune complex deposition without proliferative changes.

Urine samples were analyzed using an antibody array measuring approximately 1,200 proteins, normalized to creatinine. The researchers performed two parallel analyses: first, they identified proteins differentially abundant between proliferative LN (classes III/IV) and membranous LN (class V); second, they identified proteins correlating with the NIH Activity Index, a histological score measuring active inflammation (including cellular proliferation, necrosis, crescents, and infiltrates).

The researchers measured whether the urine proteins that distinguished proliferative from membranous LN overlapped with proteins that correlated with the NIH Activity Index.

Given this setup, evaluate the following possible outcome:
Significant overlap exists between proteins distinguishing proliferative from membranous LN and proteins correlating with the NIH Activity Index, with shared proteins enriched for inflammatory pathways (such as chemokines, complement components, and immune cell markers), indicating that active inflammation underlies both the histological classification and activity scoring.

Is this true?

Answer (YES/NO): YES